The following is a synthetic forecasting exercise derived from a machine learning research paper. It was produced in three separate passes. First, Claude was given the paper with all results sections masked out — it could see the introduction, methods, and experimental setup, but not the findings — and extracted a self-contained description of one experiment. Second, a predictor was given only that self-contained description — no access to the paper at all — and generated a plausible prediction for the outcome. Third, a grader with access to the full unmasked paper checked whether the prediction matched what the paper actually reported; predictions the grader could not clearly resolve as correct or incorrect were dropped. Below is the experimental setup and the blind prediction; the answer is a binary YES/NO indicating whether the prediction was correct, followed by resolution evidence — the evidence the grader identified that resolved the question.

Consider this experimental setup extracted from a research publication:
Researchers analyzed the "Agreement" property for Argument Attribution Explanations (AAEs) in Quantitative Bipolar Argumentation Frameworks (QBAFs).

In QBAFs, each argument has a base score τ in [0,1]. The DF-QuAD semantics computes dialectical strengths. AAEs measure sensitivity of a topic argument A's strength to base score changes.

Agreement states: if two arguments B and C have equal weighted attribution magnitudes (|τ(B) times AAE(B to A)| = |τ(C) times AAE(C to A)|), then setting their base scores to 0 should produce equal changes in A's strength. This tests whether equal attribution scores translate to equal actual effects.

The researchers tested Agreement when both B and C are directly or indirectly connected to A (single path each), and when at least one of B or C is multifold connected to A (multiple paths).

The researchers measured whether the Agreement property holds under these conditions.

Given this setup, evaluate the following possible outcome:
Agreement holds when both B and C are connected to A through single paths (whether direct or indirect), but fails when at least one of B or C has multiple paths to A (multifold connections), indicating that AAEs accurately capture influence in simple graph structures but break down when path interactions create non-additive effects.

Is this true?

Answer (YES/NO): YES